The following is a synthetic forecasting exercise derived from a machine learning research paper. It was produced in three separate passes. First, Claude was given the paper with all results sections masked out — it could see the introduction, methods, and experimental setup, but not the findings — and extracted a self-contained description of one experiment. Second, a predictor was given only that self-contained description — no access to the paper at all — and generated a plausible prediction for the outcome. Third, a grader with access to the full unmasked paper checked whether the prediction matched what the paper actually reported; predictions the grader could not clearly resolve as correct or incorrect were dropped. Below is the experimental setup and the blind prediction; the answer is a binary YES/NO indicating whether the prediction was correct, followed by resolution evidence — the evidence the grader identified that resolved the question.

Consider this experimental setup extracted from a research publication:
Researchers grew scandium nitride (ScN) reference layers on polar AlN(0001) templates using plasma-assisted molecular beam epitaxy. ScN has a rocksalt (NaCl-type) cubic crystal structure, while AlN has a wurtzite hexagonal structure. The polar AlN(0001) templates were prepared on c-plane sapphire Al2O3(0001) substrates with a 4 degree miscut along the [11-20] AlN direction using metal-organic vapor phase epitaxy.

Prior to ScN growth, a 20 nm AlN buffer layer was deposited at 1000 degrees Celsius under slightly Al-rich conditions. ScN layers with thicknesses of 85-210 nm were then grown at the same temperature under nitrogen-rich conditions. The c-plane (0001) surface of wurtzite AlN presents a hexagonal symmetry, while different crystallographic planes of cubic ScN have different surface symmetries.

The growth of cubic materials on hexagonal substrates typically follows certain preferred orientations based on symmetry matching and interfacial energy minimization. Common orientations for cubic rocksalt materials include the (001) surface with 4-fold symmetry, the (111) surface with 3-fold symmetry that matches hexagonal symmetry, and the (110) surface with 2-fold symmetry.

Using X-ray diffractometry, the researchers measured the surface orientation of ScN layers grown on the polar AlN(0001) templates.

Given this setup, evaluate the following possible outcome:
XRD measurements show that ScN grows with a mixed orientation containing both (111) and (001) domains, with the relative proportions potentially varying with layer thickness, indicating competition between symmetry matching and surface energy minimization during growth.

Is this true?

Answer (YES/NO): NO